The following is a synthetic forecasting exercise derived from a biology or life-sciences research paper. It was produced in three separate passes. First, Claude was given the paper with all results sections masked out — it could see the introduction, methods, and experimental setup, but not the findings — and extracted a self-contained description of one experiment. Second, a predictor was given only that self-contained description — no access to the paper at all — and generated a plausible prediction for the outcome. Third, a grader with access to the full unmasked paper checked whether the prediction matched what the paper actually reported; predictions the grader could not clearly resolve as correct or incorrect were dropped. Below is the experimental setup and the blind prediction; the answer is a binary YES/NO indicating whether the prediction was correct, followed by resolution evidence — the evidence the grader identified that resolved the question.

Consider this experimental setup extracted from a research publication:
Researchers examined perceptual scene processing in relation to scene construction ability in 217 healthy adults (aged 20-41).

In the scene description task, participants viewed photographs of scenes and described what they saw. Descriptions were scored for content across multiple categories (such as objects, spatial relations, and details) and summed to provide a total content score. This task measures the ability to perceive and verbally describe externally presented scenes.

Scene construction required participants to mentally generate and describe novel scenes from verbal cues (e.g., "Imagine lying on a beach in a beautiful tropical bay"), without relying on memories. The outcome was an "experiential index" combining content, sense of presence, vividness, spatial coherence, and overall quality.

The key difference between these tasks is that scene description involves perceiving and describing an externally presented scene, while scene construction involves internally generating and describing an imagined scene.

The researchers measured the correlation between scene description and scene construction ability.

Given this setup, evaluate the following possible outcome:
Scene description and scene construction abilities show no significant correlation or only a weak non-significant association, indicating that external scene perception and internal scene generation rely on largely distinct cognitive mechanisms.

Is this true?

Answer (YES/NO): NO